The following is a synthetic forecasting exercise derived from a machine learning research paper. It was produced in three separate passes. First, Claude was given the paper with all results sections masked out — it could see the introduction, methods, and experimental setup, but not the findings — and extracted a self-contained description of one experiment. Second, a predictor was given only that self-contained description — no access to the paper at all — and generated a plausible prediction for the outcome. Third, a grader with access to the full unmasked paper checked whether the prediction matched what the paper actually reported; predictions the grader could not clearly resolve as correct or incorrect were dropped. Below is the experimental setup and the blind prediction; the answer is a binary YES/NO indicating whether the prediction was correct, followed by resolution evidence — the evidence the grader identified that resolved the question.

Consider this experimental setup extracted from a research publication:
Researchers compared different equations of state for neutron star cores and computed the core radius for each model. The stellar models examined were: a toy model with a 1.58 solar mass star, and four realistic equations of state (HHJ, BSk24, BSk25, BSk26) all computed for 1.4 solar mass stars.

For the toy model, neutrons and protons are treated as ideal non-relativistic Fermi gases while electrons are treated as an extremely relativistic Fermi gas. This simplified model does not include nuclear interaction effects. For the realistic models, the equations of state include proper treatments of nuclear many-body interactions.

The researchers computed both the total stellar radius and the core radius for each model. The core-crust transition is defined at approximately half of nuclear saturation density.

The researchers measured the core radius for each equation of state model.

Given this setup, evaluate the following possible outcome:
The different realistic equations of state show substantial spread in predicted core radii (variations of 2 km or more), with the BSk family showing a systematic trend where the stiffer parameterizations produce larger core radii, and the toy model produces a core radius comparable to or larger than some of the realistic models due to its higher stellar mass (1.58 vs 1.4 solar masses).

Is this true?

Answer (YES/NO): NO